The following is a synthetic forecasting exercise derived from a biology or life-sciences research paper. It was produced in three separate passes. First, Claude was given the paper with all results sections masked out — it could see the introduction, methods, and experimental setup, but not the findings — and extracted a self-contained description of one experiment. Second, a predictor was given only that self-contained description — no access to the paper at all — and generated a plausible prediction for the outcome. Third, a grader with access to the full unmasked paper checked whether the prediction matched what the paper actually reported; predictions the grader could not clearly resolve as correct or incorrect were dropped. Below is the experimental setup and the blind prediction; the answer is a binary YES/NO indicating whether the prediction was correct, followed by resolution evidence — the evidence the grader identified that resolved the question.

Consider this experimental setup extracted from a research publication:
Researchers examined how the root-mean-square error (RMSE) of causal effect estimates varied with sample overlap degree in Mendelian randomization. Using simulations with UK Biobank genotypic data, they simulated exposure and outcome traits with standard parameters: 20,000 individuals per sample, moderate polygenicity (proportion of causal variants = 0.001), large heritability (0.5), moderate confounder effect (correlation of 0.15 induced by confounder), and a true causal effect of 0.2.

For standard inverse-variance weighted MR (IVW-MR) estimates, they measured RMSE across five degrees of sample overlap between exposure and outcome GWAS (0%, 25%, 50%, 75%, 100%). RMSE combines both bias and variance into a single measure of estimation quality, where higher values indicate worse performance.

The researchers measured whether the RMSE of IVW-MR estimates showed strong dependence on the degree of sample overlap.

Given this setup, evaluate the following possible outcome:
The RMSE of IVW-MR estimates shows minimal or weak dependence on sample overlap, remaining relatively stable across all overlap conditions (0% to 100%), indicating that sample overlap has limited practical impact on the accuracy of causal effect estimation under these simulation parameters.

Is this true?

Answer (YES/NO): NO